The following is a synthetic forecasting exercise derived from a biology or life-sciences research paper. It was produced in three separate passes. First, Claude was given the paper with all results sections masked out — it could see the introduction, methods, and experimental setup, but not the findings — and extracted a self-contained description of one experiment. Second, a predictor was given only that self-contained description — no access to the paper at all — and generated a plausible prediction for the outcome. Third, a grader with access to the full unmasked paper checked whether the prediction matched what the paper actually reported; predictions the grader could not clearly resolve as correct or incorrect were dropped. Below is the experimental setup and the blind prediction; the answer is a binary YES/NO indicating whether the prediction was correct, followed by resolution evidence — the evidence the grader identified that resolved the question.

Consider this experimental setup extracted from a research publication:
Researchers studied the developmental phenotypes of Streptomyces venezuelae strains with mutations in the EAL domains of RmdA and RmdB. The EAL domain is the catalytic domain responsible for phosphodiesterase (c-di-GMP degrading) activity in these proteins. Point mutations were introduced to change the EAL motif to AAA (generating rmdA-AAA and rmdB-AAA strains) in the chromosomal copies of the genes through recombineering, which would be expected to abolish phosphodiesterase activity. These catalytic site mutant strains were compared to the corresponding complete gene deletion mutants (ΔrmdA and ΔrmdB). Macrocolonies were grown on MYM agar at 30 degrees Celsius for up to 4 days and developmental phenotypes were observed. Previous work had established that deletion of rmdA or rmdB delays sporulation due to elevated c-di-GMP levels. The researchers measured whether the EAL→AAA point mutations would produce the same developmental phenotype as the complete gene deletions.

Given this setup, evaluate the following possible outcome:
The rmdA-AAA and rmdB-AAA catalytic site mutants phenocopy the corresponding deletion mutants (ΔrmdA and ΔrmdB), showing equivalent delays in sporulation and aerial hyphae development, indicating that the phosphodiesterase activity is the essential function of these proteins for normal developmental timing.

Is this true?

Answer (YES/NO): YES